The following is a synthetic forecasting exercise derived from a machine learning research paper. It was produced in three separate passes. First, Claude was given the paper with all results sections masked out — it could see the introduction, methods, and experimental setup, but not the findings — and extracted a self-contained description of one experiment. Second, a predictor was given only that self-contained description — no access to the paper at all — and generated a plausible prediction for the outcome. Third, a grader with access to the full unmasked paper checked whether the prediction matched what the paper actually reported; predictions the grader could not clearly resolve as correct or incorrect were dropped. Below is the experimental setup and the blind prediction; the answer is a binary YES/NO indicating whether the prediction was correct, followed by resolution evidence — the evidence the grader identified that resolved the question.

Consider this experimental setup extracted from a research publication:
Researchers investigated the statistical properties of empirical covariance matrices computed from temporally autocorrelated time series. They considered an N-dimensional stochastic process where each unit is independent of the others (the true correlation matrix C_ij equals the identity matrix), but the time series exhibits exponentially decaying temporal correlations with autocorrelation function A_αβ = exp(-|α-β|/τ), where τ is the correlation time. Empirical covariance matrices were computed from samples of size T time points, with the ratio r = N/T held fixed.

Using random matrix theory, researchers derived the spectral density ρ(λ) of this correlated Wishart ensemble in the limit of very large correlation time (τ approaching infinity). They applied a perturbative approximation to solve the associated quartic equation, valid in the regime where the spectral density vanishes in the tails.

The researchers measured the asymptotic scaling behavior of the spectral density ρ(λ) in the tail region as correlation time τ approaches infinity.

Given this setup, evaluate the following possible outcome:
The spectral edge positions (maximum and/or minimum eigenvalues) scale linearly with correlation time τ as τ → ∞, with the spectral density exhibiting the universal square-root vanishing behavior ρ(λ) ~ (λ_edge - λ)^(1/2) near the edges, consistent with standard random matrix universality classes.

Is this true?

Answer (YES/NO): NO